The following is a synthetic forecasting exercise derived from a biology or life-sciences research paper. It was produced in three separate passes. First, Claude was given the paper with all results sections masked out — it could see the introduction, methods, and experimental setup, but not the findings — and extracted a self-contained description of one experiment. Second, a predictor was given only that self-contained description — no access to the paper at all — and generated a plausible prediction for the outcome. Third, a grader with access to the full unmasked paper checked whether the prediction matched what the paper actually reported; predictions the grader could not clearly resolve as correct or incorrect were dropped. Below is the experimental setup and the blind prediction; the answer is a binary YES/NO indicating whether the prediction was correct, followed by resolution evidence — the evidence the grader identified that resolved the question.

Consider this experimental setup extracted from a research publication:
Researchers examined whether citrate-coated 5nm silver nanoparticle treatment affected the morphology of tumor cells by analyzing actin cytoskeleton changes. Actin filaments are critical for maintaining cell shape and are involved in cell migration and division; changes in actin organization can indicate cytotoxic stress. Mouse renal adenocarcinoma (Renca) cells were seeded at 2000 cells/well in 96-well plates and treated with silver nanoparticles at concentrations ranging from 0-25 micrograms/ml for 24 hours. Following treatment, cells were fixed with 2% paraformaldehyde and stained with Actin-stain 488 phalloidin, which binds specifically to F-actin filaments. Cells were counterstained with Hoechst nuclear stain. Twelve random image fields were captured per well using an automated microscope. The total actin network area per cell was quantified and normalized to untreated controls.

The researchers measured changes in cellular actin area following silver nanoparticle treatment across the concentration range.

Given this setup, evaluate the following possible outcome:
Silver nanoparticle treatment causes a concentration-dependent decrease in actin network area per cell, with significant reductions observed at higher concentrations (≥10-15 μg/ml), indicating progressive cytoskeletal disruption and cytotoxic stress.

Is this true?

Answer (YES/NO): YES